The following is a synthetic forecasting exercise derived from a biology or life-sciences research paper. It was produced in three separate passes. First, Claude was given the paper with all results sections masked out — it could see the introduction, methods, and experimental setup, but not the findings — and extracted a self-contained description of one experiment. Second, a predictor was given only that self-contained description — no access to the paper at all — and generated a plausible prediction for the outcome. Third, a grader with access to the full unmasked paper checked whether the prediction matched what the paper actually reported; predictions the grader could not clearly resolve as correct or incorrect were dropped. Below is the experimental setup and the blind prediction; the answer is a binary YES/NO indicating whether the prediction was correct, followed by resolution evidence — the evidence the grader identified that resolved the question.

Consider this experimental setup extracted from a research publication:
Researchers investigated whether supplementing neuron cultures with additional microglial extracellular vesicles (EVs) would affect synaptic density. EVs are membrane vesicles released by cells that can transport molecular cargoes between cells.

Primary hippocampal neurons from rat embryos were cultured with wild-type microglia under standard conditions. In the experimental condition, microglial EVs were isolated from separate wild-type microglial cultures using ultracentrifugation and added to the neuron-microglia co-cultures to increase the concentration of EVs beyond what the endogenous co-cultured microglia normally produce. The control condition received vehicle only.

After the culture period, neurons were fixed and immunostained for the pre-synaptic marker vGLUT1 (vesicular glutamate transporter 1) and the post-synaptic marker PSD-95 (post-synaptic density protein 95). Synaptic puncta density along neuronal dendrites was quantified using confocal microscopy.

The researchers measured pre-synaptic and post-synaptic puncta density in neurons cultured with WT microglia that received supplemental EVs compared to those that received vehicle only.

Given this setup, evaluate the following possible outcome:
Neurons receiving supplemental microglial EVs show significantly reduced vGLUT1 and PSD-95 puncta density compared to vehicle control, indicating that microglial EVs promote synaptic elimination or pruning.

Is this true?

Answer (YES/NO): NO